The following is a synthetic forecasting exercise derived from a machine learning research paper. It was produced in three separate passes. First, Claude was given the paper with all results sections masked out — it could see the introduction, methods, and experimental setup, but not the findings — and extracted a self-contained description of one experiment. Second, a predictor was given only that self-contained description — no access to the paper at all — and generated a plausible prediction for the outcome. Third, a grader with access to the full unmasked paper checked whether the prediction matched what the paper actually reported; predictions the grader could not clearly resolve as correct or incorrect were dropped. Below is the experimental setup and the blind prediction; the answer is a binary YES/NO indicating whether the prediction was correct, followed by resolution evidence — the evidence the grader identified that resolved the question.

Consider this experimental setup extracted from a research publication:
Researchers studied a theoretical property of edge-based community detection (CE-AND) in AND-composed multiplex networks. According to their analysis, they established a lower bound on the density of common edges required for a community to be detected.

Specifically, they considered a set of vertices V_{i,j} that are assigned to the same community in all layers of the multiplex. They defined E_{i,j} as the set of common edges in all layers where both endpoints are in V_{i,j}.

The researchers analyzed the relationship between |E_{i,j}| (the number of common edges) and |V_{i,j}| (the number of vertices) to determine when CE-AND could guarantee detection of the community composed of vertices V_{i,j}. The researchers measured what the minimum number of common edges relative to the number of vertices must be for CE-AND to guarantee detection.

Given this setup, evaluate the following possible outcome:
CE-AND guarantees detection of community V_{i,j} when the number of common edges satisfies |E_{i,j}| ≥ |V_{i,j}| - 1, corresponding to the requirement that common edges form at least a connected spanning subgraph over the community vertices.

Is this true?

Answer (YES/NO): YES